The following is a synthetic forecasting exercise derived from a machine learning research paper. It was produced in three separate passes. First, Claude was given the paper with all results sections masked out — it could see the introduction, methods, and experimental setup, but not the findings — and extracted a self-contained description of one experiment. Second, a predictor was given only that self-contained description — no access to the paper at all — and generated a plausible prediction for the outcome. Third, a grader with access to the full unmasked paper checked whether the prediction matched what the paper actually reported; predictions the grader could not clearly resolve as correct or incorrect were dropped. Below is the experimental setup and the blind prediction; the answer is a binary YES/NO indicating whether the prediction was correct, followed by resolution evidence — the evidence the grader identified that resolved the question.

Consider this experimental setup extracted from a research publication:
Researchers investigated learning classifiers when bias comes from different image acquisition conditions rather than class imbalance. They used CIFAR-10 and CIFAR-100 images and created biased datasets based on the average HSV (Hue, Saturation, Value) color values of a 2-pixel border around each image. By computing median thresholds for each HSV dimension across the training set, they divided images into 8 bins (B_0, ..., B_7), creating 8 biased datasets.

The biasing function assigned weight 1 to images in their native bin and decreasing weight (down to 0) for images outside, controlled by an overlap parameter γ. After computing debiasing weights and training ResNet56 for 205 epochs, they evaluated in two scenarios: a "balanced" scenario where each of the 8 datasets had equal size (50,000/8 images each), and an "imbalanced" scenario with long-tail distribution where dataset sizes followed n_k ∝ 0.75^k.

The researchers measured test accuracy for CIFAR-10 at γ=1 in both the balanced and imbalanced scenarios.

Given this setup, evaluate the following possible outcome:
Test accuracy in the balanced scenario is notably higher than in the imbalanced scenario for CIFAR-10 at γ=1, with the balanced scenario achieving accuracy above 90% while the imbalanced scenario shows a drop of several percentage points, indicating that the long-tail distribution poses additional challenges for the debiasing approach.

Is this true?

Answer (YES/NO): NO